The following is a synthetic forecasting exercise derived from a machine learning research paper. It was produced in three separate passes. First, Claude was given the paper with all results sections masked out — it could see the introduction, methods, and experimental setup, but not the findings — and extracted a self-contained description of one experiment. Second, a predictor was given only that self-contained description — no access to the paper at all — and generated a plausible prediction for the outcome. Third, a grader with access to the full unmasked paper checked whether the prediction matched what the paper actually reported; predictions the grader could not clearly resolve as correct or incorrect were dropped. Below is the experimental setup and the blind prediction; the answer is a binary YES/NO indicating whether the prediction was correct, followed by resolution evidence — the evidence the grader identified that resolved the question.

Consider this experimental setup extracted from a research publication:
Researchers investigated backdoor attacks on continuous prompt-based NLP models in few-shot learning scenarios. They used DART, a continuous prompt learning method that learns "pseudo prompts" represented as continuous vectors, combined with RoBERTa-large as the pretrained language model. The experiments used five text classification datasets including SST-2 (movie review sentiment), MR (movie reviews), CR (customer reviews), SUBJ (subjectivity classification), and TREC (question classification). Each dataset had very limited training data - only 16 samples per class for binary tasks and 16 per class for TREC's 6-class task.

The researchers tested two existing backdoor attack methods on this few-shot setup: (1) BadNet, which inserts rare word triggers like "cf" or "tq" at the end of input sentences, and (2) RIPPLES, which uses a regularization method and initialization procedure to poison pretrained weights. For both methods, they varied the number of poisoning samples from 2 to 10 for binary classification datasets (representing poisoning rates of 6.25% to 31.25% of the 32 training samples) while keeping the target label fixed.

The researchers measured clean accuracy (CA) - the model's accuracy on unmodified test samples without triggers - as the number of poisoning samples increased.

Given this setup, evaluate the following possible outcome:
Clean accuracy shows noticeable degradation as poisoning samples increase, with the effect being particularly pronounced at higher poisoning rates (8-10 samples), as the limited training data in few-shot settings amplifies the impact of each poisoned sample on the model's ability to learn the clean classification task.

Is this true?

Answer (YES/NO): YES